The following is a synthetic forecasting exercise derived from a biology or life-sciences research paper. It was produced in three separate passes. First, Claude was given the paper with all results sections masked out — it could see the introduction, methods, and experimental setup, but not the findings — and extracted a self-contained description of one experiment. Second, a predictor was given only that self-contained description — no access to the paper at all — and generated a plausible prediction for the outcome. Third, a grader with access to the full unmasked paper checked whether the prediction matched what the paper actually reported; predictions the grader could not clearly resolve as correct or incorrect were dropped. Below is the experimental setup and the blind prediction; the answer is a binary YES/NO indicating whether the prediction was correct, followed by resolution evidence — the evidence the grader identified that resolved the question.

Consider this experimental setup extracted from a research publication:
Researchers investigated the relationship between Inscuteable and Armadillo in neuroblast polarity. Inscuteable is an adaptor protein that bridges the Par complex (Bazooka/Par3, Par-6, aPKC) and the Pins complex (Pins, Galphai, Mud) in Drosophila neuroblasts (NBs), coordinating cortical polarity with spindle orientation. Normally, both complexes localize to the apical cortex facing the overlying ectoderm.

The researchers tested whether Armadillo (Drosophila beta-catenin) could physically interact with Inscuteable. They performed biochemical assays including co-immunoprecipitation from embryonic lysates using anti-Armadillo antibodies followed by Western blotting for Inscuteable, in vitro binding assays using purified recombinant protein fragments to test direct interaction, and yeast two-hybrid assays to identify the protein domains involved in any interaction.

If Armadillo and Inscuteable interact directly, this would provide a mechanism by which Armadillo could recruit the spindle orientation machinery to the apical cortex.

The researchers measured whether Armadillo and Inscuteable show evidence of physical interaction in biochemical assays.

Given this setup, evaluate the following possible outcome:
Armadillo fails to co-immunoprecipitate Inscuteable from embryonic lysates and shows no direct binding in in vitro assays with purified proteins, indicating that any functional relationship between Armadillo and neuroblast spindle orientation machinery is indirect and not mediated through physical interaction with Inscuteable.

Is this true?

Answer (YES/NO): NO